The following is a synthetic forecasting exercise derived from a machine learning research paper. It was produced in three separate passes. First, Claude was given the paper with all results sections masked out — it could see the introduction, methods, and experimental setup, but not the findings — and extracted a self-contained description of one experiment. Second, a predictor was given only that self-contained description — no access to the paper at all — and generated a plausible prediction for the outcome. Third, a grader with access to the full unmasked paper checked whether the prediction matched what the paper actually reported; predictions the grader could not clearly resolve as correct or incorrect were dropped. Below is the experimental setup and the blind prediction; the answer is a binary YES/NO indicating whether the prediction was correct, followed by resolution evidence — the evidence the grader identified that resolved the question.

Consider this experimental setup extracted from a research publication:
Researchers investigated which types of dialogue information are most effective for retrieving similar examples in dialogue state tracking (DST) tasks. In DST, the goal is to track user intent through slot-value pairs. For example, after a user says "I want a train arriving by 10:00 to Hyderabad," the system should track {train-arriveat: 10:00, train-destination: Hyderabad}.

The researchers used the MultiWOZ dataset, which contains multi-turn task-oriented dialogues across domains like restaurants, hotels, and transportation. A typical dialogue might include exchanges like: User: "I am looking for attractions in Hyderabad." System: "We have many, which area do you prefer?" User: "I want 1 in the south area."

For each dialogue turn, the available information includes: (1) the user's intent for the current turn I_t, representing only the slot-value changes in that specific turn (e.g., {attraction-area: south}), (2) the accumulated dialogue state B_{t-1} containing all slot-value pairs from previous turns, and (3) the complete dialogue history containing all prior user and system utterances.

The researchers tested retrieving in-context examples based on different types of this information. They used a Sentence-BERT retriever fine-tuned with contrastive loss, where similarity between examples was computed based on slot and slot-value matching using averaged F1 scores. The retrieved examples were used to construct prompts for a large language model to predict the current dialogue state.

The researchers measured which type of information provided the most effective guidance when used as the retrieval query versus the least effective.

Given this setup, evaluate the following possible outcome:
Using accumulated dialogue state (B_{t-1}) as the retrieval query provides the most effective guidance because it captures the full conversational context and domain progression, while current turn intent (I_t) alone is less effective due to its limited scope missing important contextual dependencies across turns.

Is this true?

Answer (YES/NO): NO